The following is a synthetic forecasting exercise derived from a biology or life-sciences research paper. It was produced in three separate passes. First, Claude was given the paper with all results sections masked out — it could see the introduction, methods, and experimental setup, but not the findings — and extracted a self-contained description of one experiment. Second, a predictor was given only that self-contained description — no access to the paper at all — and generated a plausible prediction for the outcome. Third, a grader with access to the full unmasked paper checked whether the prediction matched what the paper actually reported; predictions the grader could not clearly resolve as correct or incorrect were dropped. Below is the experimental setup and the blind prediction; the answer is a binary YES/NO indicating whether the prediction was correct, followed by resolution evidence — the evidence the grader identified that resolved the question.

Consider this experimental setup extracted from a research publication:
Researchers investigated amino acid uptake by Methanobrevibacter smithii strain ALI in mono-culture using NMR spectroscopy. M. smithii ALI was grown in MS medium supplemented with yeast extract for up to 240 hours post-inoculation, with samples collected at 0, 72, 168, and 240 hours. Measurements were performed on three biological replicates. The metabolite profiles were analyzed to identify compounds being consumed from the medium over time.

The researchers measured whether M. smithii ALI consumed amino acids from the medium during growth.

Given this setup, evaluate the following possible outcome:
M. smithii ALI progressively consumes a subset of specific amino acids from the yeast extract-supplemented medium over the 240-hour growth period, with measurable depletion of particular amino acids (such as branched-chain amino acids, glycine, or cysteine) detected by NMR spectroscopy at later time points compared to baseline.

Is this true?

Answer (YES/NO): YES